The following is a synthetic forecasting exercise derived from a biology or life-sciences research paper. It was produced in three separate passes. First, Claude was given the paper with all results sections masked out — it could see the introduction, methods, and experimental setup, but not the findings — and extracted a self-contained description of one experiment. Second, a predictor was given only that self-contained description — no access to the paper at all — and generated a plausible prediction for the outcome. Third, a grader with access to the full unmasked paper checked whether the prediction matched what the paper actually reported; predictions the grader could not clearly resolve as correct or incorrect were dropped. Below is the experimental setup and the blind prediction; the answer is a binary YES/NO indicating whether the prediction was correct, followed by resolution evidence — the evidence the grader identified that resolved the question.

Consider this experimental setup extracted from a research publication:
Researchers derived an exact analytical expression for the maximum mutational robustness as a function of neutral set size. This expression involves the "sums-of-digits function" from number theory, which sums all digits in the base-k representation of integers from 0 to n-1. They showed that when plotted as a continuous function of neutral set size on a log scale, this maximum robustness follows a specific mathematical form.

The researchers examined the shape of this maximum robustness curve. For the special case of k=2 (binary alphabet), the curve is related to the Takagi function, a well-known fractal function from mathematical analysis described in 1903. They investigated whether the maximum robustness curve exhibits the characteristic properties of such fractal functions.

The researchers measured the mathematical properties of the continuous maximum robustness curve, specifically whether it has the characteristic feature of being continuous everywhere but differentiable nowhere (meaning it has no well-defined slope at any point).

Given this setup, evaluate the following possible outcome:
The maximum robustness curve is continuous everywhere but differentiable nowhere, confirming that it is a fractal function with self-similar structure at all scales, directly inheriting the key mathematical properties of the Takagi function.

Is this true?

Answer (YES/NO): YES